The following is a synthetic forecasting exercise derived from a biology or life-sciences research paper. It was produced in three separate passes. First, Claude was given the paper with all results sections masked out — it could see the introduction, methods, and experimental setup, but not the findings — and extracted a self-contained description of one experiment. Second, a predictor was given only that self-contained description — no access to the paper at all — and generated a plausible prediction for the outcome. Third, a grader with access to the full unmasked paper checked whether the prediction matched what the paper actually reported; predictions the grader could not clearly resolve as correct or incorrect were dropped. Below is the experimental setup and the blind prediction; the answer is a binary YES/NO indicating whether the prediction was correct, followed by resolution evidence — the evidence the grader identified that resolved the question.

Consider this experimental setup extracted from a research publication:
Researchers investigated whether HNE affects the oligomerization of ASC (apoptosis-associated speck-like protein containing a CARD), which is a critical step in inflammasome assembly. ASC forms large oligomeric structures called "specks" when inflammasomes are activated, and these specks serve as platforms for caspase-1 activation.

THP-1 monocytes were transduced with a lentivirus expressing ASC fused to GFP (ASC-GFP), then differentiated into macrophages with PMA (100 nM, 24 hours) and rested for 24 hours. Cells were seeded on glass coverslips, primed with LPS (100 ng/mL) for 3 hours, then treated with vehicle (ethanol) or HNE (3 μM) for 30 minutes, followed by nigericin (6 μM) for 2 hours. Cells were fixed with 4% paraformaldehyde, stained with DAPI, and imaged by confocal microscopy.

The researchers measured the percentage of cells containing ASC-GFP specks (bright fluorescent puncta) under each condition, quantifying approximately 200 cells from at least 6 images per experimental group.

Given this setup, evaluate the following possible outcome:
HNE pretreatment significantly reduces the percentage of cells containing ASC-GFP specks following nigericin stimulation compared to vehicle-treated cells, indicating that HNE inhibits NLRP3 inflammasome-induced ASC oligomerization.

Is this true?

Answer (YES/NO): YES